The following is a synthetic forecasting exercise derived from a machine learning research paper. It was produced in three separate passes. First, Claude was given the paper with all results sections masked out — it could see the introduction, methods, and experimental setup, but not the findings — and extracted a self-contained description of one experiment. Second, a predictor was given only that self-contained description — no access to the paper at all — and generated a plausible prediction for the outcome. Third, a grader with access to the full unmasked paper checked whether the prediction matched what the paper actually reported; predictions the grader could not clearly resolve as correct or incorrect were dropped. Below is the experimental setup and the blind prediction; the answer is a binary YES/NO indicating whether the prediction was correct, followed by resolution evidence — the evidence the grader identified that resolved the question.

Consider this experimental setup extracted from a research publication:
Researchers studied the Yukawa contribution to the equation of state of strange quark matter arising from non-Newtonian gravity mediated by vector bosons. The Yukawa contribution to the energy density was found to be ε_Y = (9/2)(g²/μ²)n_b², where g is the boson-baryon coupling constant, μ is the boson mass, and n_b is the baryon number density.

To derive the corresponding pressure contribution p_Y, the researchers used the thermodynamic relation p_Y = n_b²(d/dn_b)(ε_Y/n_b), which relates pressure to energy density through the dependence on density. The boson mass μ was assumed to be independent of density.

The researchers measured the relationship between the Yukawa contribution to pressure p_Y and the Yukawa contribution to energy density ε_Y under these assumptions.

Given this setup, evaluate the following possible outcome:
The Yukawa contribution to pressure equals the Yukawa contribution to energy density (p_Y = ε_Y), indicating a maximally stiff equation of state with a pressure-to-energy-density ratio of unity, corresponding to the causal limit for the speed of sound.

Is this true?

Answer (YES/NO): YES